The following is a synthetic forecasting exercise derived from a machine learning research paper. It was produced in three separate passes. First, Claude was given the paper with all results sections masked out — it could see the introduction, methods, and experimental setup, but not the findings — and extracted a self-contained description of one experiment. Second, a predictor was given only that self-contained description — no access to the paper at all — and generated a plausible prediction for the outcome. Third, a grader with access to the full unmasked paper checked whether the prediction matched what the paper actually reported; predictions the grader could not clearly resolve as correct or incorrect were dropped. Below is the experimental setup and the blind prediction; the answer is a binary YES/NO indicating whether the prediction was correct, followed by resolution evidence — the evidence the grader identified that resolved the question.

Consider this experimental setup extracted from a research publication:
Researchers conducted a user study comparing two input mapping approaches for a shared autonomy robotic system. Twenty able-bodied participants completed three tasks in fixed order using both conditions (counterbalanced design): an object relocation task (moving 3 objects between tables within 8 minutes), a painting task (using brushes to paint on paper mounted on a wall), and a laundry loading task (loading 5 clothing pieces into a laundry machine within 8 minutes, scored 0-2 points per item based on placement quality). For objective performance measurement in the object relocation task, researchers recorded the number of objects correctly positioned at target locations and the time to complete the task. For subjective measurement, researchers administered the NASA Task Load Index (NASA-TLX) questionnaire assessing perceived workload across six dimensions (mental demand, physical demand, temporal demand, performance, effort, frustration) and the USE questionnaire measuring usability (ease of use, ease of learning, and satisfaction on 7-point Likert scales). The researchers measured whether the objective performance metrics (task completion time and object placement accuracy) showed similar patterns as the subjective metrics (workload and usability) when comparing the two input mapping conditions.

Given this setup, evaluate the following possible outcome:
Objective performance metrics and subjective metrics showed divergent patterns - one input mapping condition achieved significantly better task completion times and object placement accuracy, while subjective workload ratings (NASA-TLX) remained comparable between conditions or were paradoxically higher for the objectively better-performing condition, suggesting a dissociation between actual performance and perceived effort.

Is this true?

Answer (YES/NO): NO